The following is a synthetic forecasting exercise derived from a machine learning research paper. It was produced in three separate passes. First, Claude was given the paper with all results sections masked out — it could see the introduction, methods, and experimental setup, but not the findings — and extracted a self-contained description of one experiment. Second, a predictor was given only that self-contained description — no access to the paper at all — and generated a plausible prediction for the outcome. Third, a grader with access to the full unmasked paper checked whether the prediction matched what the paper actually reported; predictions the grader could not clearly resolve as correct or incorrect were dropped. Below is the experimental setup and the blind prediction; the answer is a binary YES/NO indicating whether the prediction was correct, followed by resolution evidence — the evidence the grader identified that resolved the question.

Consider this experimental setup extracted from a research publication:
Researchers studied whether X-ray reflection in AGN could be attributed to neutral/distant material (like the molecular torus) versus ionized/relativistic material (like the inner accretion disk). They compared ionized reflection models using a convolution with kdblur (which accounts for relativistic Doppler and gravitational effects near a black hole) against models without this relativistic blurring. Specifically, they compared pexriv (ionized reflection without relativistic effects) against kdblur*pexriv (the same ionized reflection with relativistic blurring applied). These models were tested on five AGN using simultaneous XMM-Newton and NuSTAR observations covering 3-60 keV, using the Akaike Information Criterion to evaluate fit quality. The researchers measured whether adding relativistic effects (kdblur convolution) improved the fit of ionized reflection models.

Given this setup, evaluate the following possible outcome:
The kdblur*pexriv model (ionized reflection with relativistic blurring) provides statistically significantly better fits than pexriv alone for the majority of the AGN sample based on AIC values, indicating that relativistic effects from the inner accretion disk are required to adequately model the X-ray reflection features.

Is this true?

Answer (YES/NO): NO